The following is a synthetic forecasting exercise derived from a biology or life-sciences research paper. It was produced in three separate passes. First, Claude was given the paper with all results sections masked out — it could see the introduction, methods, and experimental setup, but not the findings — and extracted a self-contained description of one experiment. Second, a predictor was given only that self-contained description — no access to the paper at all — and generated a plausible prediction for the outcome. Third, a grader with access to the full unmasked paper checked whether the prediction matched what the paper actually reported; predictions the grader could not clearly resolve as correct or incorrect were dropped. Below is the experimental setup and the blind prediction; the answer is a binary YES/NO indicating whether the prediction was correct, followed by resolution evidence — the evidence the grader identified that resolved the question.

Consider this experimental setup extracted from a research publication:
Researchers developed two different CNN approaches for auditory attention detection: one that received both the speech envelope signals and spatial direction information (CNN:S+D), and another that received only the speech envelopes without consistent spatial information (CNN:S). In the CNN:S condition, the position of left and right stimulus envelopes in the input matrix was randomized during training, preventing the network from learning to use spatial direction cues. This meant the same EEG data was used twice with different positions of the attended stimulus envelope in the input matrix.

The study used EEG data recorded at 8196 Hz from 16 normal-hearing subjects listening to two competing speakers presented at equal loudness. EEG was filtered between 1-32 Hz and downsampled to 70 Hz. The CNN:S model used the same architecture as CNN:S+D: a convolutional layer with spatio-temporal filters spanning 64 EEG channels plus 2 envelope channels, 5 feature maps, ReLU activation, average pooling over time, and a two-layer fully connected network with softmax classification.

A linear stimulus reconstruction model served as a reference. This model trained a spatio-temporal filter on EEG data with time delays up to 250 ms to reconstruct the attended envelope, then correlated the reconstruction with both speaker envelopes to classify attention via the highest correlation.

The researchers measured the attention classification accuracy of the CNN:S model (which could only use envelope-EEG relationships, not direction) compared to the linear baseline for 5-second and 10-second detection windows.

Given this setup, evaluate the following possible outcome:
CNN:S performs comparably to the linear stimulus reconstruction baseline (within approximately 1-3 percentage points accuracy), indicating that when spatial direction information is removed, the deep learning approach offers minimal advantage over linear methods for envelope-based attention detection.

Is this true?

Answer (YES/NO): NO